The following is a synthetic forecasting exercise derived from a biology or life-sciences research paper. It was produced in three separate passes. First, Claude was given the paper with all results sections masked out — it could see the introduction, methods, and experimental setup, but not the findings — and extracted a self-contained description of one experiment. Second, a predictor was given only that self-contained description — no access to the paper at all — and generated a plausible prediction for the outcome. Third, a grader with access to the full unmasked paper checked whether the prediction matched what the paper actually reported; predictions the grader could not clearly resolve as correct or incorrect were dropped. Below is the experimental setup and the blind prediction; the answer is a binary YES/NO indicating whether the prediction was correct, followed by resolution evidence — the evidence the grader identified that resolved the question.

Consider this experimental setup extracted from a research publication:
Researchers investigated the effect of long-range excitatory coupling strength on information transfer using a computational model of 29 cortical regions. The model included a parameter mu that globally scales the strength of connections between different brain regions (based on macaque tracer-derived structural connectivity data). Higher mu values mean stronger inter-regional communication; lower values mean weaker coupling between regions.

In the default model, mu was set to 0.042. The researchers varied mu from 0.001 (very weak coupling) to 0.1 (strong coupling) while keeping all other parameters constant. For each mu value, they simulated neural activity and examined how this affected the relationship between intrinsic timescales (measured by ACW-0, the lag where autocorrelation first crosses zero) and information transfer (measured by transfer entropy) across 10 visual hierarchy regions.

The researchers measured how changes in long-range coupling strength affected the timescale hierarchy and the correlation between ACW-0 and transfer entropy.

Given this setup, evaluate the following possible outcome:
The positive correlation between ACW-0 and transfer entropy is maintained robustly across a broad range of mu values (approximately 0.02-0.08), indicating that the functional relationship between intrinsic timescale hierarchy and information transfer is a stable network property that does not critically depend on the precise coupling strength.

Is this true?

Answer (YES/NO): NO